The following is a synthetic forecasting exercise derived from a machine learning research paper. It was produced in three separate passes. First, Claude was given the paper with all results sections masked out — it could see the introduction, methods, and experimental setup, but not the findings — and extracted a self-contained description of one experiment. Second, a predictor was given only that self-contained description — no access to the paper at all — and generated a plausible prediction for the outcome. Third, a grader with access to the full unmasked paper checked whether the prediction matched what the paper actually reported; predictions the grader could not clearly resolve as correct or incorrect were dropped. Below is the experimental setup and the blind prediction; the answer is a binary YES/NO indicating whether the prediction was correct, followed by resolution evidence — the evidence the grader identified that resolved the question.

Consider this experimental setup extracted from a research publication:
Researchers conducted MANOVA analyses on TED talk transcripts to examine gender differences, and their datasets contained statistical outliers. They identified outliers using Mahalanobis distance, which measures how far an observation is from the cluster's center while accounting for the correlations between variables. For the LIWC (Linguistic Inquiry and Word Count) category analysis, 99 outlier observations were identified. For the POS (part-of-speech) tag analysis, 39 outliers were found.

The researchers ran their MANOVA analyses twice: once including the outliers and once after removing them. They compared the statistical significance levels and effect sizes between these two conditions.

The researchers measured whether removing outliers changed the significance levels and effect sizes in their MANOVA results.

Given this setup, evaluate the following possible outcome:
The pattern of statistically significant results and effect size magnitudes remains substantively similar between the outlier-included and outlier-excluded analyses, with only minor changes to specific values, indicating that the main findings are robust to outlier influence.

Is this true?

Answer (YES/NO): YES